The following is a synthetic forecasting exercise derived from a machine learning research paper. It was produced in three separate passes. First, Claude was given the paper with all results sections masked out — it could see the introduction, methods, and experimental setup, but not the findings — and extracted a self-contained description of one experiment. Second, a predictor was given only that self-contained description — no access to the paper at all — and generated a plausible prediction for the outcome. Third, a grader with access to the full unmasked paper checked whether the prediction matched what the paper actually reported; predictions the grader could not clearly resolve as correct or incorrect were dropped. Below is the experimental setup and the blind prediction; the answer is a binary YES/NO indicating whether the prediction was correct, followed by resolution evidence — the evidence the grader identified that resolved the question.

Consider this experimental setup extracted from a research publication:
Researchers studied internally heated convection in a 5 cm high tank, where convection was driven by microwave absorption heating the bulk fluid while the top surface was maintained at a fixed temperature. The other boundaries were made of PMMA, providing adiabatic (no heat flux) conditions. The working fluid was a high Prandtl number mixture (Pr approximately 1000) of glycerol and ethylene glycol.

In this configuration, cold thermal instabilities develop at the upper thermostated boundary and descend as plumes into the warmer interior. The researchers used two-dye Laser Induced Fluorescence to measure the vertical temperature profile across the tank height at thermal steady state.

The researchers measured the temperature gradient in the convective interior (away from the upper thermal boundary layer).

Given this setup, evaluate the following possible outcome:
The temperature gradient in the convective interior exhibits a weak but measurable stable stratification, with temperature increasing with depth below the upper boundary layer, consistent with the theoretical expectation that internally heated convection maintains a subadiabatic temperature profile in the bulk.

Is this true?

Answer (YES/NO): NO